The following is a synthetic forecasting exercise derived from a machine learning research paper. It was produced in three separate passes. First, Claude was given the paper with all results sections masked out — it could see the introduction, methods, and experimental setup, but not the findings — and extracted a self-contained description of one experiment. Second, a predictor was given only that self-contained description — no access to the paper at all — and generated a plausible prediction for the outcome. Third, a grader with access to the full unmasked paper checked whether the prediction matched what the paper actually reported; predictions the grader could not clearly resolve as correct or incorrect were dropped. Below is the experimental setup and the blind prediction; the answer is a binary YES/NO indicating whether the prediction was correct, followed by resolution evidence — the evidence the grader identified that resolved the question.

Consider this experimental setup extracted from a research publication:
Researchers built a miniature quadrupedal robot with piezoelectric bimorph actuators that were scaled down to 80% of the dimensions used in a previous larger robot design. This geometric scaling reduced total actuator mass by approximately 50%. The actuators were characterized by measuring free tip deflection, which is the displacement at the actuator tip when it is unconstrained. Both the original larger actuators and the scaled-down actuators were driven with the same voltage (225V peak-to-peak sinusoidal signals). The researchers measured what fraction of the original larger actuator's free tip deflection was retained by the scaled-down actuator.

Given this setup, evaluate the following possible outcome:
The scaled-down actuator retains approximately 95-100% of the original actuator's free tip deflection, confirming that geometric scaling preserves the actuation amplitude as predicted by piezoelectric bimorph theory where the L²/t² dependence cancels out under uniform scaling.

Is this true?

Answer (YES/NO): NO